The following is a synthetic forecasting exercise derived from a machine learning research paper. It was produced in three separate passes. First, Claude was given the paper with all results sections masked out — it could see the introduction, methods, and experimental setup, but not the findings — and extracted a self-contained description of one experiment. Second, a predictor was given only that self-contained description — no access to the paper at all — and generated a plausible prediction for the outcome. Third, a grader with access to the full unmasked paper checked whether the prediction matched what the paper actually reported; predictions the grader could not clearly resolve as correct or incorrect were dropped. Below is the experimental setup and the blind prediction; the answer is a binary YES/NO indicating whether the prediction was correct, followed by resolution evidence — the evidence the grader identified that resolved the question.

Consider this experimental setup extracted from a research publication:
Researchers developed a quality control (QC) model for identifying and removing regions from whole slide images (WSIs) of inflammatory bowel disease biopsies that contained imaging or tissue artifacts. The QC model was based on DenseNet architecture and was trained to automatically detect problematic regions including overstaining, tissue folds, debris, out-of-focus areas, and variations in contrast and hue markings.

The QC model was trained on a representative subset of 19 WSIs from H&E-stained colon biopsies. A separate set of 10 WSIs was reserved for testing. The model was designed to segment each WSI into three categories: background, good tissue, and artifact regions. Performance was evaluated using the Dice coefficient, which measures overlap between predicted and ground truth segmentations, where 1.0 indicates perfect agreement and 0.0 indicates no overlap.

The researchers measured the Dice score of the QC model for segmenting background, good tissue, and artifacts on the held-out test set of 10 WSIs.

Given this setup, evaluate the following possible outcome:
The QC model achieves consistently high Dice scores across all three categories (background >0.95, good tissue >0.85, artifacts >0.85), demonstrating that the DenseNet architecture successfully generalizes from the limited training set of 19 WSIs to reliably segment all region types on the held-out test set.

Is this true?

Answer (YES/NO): NO